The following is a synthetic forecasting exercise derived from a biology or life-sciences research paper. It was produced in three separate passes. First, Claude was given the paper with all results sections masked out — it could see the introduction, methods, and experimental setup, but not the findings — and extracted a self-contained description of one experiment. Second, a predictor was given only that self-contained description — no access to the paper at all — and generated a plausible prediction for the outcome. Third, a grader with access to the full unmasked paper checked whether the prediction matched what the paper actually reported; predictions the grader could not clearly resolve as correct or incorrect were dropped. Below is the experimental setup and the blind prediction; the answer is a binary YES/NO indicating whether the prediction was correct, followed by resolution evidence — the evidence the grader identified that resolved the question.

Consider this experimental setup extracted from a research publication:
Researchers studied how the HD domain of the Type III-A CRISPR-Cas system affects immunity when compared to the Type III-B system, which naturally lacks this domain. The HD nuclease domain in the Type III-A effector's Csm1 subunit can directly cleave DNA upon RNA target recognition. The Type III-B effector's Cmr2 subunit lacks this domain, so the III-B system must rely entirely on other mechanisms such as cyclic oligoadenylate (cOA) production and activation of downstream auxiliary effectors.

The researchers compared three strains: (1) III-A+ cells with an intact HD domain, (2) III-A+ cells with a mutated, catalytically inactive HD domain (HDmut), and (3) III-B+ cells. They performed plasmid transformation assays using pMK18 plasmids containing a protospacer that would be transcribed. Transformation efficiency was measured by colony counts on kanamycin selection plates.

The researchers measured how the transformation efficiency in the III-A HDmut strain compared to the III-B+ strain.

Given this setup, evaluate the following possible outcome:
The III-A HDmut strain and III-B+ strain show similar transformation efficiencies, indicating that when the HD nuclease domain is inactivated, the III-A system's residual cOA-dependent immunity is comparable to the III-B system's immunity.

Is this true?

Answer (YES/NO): NO